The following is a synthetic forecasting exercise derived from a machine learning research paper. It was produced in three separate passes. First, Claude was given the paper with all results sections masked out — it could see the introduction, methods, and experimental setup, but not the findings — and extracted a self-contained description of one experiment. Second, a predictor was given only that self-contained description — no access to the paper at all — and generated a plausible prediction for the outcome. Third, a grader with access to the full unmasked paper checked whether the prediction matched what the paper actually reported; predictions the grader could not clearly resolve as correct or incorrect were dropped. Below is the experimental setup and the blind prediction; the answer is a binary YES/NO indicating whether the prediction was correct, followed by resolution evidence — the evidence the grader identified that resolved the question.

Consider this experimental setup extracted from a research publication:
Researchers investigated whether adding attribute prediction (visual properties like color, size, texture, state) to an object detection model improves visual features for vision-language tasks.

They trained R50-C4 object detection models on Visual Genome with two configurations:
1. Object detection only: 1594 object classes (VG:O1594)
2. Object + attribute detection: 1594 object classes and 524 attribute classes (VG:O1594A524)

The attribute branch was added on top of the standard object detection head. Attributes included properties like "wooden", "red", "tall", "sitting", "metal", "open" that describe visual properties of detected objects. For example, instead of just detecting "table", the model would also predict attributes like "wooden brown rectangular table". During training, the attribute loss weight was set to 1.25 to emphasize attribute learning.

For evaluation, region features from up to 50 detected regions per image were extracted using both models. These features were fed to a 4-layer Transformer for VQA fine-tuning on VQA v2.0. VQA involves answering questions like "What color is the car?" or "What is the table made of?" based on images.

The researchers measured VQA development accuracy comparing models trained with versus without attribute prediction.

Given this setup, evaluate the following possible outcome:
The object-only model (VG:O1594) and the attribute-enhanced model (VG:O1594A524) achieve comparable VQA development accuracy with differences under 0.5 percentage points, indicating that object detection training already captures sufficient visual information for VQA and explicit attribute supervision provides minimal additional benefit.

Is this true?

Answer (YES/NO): NO